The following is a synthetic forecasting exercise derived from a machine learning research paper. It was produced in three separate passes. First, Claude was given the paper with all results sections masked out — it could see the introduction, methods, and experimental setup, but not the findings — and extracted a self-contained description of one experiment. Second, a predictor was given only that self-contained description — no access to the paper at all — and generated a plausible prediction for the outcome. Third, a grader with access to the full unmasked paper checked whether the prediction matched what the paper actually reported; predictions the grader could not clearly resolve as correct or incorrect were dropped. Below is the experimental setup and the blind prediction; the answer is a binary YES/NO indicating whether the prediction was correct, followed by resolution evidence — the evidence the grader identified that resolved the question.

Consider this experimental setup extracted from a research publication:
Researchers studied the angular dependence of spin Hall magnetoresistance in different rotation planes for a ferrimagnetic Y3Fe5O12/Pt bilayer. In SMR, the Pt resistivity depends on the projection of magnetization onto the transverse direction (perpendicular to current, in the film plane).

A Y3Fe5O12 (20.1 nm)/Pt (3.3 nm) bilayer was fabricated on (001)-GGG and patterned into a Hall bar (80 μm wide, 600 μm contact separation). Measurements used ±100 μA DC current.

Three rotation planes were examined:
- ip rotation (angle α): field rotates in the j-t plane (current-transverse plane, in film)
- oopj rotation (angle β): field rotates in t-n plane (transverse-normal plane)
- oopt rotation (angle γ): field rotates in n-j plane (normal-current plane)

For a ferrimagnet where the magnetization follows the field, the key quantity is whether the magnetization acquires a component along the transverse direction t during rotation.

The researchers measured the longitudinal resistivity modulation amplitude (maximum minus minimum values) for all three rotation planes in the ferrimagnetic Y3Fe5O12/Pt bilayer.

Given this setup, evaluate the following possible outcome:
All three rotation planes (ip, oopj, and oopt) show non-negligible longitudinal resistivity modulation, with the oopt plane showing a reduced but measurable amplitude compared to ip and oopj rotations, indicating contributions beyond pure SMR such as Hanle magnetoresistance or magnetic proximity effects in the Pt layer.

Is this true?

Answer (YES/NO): NO